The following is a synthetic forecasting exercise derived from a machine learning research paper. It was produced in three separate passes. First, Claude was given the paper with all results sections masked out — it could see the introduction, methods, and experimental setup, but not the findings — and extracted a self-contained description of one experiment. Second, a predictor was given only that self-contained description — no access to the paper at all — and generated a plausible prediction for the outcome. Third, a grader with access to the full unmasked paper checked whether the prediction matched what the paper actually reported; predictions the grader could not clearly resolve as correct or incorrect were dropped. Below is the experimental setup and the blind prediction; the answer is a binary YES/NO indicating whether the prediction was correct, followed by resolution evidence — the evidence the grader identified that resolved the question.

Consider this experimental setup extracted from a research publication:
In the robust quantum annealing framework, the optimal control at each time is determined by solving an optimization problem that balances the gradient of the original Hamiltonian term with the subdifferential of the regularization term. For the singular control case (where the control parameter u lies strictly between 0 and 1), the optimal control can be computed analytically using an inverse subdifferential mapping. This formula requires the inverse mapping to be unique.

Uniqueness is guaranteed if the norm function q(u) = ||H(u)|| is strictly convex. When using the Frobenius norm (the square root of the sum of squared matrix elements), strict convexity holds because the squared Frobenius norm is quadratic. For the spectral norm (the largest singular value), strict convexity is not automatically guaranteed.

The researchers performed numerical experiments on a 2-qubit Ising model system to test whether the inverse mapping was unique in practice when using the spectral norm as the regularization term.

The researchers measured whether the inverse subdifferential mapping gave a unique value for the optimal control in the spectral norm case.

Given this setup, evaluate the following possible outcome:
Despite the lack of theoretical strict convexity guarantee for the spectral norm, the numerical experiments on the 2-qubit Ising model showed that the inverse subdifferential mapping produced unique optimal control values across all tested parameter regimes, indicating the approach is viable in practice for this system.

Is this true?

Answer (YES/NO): YES